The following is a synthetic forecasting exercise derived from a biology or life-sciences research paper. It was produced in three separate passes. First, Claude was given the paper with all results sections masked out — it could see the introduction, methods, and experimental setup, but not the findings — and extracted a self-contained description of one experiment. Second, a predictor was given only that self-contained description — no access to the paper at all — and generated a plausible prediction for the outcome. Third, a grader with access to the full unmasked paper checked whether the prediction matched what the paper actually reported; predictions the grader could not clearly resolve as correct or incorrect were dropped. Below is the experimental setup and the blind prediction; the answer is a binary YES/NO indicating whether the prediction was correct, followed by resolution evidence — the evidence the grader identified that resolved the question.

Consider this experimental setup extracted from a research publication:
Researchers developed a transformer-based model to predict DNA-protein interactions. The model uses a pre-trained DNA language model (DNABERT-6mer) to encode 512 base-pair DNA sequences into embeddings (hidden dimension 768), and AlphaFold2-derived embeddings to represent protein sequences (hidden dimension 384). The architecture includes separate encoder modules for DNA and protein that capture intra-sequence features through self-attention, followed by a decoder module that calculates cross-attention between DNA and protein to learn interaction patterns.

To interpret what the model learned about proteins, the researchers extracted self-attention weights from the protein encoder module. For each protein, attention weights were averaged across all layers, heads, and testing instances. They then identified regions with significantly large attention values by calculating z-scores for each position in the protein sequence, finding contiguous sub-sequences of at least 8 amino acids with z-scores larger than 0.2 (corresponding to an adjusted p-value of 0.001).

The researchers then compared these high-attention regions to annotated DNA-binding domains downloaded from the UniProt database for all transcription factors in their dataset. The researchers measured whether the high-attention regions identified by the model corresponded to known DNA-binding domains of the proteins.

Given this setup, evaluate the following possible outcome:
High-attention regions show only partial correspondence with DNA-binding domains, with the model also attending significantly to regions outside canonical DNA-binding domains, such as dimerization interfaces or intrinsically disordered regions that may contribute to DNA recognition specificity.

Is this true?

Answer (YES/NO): NO